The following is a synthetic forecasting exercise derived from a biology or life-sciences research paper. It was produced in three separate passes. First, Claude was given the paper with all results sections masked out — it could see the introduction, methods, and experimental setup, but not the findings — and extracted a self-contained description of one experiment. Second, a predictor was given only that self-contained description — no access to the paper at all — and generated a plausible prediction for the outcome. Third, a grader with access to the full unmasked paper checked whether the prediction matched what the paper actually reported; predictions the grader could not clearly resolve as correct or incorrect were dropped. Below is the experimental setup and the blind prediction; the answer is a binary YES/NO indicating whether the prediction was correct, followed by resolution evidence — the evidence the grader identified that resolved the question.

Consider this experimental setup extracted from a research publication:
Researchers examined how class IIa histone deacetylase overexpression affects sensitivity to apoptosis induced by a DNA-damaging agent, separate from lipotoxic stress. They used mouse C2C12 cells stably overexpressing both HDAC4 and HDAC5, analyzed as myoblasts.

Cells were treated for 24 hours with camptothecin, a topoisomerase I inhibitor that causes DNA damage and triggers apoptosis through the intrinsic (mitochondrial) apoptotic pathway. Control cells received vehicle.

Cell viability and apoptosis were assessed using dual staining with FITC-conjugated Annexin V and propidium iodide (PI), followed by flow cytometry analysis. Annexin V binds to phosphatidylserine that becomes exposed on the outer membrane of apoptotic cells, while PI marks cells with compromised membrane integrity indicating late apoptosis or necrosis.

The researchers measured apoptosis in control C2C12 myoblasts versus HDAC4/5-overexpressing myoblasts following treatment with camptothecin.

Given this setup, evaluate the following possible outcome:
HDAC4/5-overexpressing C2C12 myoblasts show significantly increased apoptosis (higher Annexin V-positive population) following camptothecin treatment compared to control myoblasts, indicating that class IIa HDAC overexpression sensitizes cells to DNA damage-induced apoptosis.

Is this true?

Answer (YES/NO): NO